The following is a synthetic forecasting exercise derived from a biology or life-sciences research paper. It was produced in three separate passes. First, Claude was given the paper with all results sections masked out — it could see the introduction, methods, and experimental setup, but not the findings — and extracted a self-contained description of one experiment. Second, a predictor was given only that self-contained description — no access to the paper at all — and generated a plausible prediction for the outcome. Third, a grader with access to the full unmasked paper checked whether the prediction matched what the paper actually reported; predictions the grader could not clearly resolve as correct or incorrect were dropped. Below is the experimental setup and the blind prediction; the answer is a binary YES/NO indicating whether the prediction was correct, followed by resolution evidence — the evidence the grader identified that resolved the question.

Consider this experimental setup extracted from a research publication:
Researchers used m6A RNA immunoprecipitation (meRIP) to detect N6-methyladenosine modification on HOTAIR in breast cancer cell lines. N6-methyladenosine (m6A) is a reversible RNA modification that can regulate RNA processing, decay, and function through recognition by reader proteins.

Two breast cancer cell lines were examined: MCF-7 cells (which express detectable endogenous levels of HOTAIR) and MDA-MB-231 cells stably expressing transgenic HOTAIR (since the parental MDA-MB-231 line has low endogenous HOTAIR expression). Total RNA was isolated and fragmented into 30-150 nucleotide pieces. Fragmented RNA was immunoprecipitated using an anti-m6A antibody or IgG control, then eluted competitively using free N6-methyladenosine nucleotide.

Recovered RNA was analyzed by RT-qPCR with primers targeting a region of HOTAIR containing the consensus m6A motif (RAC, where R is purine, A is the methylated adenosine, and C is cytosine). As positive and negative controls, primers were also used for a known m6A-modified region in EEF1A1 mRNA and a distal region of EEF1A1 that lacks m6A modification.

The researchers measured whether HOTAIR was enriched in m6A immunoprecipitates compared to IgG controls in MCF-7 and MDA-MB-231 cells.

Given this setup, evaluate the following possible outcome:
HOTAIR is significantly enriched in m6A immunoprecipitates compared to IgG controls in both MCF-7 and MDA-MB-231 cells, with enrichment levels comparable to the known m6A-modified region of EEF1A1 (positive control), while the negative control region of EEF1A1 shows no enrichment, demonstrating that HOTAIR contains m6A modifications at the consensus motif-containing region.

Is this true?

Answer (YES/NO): YES